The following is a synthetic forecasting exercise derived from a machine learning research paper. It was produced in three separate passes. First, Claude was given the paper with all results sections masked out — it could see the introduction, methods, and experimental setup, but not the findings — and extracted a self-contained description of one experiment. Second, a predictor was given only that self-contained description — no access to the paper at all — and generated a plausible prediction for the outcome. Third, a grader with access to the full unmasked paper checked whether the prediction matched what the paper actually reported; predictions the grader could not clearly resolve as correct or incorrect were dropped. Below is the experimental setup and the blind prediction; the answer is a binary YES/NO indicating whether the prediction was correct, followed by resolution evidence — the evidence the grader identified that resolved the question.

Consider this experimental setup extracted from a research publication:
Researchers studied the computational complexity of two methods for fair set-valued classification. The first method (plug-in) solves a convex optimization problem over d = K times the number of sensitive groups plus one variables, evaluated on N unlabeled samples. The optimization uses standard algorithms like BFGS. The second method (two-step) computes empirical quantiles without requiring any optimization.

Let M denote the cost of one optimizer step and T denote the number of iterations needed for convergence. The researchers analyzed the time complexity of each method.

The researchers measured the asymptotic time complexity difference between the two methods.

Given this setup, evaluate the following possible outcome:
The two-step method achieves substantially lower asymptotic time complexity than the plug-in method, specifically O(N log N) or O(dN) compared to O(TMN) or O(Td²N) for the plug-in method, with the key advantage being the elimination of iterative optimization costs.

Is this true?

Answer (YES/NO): NO